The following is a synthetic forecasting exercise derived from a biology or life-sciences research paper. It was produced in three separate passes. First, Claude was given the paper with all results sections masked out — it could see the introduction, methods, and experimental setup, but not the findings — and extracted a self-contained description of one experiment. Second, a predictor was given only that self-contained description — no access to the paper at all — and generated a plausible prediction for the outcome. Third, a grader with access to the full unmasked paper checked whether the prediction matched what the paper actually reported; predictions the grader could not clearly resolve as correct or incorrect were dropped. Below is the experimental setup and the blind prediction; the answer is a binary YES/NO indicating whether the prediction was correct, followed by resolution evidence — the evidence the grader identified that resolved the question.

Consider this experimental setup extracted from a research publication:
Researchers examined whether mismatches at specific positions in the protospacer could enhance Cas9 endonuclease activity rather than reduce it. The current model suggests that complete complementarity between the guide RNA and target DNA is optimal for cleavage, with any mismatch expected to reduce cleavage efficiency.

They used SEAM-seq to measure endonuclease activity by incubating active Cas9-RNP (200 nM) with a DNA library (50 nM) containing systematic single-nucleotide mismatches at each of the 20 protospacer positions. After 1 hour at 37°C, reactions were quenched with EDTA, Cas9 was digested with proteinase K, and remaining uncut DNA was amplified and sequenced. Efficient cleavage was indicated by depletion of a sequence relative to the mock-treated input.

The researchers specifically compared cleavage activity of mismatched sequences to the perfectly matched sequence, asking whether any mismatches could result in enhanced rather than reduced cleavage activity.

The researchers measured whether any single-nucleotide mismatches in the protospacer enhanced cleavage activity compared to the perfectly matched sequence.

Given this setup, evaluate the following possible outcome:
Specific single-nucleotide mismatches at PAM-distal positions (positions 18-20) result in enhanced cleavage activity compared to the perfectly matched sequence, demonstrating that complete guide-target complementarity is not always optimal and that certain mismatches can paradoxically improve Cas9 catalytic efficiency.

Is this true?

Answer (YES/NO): NO